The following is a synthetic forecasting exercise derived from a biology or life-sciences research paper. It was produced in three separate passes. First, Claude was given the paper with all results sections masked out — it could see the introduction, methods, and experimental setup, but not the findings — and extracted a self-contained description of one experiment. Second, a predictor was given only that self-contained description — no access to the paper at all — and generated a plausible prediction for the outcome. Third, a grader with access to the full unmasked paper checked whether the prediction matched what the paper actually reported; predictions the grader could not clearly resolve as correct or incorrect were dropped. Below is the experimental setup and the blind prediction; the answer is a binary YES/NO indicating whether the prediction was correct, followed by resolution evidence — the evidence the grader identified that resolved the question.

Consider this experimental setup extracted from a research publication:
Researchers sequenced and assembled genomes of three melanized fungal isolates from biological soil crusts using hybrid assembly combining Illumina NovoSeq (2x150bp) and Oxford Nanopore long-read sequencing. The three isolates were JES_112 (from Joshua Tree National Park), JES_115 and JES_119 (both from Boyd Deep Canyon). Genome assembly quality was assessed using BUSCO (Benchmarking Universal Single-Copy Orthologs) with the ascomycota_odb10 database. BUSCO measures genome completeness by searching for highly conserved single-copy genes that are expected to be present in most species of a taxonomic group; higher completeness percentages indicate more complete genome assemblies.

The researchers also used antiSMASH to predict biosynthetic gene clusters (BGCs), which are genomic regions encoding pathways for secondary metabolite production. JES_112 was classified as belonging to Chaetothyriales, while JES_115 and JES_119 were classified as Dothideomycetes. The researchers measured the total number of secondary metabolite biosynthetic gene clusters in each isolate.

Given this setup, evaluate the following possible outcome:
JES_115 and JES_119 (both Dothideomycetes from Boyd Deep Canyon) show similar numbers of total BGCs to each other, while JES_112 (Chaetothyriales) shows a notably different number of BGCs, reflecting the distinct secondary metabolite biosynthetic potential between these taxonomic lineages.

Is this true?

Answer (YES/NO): YES